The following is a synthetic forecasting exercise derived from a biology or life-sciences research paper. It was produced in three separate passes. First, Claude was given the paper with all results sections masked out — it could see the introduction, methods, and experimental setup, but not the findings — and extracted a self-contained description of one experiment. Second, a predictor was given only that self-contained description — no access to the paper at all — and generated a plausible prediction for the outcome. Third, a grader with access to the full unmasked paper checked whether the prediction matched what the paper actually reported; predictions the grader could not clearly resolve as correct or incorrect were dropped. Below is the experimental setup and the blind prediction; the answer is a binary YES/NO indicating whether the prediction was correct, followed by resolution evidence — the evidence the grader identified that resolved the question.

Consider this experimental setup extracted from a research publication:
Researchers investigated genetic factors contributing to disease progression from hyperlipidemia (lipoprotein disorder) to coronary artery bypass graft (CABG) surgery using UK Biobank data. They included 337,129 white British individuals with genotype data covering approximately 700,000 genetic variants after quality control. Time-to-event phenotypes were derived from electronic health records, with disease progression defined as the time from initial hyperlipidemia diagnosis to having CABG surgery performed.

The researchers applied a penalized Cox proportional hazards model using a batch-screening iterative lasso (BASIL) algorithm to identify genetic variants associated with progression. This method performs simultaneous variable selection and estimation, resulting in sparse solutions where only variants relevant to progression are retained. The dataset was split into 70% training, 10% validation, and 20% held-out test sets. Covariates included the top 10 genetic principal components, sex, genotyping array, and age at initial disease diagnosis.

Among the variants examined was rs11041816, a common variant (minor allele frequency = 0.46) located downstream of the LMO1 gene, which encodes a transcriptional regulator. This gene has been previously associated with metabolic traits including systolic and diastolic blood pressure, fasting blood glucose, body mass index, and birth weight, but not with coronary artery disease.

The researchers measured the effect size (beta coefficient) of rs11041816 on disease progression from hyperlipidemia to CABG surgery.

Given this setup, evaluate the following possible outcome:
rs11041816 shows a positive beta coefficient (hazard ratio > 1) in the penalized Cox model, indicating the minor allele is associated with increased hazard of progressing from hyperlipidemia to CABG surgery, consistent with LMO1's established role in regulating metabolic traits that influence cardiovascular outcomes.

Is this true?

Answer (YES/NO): NO